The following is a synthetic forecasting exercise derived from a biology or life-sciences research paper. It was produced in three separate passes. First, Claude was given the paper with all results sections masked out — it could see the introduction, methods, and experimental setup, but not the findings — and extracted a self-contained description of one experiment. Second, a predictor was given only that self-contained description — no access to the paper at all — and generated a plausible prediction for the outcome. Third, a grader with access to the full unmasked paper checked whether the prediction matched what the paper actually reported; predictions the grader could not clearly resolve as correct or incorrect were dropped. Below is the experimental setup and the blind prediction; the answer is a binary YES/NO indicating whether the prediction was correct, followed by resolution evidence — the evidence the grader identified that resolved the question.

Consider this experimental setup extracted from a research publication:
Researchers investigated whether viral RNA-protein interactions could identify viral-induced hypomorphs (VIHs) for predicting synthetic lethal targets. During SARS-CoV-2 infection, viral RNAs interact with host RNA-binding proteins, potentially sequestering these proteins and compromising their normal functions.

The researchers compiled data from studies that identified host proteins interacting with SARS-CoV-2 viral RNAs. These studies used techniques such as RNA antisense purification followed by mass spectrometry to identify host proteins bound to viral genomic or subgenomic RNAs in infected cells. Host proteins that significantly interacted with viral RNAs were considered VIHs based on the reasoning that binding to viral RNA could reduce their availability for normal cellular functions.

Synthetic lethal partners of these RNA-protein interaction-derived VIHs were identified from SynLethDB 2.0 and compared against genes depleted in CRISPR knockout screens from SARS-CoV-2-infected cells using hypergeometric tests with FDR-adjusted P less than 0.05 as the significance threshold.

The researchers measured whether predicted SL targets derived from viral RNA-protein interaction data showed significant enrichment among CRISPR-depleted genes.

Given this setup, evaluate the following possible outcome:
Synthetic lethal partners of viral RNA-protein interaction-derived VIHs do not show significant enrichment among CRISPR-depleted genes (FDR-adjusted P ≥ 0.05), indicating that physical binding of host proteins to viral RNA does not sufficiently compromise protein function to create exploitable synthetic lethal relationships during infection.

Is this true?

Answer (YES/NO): NO